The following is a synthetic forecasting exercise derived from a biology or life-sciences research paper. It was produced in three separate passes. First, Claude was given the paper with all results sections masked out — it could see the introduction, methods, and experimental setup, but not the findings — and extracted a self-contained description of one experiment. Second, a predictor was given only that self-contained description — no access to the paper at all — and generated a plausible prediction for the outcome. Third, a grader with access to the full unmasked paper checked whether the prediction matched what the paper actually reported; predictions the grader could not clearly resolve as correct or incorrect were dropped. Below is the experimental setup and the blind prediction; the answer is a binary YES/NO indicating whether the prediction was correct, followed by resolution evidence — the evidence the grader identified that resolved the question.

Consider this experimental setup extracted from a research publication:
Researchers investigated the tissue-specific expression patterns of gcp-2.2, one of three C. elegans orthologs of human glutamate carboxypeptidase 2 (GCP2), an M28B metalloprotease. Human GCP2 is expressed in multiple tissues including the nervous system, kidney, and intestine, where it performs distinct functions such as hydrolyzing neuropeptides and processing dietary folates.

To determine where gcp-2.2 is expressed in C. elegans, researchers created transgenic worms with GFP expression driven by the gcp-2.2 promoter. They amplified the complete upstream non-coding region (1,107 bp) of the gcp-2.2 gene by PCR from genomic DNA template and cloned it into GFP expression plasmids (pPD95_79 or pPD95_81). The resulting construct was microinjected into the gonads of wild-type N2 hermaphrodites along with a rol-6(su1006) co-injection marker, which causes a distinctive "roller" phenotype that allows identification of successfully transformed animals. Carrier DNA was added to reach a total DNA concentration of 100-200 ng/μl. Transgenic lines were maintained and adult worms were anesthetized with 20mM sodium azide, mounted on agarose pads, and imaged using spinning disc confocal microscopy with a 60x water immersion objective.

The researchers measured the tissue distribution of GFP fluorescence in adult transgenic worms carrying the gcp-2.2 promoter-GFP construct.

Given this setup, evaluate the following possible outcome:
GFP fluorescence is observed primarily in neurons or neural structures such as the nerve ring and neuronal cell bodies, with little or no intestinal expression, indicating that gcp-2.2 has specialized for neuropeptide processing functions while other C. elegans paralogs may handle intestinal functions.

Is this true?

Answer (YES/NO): NO